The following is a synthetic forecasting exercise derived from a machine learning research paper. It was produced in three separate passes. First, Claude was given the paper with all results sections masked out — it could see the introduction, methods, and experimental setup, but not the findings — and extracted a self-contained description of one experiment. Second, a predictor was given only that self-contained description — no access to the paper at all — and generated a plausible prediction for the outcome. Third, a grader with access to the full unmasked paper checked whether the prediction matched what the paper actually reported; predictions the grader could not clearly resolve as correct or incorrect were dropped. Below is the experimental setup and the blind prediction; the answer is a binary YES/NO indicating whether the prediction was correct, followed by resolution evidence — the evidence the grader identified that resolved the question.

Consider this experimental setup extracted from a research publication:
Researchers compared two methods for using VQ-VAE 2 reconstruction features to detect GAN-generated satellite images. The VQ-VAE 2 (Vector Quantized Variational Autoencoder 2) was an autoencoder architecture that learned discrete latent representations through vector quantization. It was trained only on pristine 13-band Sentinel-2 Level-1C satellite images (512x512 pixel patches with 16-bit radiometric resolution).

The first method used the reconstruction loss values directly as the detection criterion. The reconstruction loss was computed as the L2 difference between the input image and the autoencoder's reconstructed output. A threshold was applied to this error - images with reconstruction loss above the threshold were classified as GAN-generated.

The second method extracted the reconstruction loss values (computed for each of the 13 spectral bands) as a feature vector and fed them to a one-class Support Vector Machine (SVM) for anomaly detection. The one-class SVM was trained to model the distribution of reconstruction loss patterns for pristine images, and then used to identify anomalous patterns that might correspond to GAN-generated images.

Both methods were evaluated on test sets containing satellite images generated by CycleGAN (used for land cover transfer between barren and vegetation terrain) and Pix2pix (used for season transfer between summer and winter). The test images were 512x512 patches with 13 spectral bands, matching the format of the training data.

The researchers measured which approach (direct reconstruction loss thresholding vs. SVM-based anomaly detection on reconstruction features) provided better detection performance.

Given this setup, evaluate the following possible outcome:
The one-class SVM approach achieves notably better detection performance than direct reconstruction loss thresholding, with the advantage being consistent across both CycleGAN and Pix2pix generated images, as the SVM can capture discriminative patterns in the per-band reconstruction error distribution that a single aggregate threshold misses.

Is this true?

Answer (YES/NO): NO